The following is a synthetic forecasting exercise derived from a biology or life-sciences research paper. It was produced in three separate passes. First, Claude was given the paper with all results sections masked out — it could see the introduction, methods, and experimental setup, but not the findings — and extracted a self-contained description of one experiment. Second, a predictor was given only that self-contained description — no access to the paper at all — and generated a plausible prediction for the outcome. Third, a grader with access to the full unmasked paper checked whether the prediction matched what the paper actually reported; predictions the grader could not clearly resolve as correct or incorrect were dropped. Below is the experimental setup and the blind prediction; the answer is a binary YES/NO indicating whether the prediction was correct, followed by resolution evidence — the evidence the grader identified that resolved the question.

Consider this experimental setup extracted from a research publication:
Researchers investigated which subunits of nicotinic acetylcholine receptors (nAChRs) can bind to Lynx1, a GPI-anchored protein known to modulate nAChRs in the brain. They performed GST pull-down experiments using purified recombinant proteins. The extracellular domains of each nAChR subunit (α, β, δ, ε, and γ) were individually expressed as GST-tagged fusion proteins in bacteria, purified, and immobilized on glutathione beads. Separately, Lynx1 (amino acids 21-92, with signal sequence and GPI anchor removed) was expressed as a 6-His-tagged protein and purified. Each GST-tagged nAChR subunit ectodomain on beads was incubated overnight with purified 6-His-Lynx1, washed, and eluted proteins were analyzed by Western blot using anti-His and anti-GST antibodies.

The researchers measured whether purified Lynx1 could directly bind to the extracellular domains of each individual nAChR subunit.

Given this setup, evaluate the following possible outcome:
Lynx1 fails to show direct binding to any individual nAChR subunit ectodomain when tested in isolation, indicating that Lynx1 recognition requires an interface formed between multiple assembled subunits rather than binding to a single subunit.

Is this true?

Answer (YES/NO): NO